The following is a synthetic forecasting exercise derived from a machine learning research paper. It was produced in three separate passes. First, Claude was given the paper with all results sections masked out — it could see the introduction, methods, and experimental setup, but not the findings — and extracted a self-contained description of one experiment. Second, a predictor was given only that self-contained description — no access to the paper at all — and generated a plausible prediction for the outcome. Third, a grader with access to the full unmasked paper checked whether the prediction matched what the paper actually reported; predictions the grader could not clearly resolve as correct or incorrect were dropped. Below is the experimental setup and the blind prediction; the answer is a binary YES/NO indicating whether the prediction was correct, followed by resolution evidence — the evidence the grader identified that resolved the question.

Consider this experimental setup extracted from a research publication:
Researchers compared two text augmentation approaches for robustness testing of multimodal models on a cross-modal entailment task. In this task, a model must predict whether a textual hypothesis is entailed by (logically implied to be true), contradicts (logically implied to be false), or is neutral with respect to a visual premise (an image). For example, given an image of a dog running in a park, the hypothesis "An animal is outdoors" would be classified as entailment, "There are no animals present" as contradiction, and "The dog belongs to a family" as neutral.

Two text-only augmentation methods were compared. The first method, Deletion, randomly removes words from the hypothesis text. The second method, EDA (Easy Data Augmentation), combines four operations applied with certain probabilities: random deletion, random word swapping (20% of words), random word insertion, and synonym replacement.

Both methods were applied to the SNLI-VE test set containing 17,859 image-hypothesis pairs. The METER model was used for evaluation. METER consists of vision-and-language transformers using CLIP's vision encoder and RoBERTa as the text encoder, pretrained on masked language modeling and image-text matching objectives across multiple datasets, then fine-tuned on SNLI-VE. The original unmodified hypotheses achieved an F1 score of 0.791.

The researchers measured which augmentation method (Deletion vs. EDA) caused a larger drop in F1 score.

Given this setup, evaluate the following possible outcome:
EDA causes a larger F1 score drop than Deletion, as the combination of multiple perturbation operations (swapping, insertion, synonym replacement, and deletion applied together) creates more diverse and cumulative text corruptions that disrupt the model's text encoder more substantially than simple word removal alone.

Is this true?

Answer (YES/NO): YES